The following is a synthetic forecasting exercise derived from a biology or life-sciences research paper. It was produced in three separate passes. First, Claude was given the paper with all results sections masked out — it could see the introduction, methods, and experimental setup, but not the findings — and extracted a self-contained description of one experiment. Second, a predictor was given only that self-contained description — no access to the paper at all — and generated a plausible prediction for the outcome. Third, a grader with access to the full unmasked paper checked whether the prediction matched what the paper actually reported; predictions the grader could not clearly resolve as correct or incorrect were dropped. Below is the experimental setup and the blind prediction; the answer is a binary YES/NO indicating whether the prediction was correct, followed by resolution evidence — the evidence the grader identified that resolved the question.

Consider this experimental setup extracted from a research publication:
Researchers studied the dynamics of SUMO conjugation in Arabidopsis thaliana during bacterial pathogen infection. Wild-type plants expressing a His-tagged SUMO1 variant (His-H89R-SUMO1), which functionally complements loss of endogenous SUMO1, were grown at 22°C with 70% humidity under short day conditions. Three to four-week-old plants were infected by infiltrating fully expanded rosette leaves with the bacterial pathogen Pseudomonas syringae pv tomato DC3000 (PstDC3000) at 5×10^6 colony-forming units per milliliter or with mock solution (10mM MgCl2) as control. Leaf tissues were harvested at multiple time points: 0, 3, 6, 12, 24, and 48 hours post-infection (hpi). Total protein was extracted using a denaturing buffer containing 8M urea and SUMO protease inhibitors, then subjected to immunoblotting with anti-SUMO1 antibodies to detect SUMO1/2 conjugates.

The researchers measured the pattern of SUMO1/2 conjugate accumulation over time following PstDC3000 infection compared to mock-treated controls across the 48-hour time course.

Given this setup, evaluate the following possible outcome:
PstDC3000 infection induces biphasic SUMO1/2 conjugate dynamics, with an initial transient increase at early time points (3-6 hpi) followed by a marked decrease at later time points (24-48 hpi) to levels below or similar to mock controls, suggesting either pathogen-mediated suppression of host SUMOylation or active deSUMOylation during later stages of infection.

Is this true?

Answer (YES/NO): NO